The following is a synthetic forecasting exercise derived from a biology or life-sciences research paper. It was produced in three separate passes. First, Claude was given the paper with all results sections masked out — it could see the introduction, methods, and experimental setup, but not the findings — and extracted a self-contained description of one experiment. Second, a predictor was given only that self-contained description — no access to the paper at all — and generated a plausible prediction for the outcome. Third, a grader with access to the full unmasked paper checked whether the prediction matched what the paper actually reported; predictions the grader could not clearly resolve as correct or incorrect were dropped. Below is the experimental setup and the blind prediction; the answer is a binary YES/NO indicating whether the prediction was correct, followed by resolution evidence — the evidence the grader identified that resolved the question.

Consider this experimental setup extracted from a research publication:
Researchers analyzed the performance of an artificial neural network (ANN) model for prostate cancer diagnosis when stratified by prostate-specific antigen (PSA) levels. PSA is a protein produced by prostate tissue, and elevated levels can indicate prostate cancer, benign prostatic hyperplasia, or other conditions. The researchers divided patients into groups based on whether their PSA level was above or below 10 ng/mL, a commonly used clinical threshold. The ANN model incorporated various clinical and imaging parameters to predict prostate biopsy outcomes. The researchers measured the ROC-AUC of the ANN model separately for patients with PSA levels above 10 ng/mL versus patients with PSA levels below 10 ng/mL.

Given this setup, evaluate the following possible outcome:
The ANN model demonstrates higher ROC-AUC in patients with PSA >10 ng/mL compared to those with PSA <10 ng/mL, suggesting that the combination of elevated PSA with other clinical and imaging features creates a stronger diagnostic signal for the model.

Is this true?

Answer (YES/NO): YES